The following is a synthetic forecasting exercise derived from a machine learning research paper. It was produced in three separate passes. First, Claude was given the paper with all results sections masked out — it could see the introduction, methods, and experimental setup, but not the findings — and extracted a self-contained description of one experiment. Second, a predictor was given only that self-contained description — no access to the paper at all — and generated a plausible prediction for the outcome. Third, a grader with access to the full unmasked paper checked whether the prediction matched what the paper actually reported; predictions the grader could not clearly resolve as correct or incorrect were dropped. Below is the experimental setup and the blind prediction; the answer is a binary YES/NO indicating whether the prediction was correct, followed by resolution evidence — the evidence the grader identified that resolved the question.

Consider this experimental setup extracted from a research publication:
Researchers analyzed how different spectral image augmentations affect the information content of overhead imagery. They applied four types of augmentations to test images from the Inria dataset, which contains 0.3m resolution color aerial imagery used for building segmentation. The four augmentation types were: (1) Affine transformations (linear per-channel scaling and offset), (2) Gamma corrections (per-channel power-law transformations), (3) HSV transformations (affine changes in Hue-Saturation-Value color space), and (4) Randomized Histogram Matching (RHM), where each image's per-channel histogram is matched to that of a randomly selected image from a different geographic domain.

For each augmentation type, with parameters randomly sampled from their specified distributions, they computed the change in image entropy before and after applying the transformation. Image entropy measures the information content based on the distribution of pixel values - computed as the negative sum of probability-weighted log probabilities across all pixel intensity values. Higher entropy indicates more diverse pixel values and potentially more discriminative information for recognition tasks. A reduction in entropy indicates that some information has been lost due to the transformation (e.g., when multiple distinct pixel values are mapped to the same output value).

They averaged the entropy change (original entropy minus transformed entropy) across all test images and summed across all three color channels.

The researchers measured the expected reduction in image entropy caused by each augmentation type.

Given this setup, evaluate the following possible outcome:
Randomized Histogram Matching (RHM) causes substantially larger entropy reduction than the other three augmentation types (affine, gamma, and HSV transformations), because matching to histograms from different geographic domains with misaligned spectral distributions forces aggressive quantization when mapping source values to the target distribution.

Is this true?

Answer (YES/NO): YES